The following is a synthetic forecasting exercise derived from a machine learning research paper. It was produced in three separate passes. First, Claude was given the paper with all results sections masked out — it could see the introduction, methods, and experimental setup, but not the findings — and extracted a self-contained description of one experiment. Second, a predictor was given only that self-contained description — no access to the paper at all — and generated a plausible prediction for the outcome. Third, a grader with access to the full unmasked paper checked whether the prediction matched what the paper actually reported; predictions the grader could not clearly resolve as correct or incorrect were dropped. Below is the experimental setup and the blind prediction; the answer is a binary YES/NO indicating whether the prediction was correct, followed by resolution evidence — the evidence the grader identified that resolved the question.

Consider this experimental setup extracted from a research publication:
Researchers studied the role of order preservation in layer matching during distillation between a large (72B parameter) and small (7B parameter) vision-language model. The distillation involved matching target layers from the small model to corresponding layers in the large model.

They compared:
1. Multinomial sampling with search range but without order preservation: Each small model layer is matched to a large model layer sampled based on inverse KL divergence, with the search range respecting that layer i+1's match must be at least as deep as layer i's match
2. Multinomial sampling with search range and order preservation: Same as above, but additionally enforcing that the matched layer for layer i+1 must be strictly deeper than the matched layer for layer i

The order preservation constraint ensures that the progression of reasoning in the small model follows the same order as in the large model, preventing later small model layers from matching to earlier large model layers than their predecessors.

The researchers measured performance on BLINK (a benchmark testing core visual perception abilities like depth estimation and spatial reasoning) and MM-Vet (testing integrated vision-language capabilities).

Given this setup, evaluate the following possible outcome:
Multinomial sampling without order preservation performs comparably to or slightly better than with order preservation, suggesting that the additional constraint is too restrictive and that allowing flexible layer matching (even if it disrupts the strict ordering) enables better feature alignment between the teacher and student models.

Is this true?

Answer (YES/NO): NO